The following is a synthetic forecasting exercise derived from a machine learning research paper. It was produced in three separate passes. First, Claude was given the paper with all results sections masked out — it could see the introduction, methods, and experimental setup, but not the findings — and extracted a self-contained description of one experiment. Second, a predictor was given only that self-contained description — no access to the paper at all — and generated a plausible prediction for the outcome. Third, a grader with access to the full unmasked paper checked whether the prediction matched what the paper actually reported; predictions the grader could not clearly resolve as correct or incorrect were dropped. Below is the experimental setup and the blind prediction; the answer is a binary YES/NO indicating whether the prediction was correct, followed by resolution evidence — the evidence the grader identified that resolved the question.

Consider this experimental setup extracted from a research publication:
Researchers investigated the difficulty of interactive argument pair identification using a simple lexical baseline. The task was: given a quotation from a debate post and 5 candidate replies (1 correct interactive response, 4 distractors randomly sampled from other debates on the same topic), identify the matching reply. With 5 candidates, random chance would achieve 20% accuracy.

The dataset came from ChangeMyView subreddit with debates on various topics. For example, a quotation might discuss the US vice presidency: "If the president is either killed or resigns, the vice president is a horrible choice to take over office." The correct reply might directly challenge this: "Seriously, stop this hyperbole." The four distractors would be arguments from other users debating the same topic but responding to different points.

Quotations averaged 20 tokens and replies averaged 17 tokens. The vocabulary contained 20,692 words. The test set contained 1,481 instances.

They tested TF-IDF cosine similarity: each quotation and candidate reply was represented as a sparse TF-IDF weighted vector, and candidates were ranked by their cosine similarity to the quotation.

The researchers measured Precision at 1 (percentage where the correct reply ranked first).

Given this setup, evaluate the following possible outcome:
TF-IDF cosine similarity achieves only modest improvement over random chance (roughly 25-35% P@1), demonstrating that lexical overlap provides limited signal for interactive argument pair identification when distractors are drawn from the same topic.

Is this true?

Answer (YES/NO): YES